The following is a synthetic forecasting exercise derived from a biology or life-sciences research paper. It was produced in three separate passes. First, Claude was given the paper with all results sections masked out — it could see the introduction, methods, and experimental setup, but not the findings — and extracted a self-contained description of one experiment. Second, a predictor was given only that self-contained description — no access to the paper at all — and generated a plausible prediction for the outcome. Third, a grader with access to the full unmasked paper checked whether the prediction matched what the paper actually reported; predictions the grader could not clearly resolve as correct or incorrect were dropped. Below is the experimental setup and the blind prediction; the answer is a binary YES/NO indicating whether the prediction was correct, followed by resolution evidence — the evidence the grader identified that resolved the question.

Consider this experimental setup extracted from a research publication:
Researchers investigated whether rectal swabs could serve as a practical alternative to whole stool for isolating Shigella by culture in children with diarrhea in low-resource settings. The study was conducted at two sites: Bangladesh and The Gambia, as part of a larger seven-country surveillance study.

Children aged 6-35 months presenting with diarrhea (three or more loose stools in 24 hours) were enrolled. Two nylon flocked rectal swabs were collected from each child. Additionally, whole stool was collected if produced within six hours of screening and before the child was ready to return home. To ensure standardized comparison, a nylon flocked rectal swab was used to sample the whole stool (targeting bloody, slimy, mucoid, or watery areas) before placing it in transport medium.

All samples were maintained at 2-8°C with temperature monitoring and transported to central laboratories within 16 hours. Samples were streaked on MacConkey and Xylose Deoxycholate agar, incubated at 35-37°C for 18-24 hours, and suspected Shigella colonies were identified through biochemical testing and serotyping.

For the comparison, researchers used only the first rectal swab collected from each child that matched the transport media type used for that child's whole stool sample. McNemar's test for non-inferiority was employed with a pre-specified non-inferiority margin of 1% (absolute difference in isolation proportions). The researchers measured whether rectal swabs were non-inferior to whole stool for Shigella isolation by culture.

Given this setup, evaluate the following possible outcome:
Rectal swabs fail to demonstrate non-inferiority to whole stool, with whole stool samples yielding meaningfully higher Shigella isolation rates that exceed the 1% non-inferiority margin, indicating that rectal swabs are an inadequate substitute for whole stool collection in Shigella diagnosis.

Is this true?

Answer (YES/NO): NO